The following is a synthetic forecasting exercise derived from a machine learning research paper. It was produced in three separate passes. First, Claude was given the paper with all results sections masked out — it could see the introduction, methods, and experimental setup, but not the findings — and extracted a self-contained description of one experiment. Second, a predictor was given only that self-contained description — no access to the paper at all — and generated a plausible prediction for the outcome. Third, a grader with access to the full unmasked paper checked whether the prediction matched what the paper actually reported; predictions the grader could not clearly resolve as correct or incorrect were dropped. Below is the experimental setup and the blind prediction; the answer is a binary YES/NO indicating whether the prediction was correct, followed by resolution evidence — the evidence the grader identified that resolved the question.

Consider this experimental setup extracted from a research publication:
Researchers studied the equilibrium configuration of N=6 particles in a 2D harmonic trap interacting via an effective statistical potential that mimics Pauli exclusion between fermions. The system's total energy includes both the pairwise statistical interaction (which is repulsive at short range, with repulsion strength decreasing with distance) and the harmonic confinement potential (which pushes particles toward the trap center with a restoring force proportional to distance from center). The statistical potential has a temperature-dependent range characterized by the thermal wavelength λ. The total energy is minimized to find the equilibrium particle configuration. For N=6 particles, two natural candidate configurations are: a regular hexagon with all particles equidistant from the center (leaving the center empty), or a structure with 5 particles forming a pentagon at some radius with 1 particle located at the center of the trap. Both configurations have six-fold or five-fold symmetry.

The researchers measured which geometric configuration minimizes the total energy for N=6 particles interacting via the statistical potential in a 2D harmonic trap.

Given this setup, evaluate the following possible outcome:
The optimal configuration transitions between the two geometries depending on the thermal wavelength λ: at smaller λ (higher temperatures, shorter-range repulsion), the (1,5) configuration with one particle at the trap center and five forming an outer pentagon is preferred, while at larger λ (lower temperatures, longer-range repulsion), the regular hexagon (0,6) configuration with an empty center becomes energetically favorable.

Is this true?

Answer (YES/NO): NO